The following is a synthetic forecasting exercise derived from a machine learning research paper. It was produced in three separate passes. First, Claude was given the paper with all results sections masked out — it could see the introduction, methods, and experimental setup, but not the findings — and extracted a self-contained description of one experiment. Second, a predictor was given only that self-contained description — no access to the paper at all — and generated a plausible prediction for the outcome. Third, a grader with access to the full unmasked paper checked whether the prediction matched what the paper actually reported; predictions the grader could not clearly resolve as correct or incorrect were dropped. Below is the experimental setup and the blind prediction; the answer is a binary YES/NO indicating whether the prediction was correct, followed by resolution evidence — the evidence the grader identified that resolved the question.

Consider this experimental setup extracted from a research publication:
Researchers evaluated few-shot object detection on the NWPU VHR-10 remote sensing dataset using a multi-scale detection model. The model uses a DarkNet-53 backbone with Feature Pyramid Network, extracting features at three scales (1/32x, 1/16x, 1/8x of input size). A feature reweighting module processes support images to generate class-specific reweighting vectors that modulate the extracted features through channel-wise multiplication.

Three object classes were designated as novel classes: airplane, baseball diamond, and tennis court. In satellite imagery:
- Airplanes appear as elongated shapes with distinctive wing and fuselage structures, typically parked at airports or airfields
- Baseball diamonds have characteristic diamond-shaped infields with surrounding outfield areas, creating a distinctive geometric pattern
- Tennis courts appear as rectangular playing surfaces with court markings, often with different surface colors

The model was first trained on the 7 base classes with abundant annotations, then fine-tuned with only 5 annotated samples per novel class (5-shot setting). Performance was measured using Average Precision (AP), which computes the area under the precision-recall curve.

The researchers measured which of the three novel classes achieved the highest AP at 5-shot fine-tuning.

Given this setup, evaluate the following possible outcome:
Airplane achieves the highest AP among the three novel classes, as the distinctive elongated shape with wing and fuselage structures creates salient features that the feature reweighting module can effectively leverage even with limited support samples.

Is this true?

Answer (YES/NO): NO